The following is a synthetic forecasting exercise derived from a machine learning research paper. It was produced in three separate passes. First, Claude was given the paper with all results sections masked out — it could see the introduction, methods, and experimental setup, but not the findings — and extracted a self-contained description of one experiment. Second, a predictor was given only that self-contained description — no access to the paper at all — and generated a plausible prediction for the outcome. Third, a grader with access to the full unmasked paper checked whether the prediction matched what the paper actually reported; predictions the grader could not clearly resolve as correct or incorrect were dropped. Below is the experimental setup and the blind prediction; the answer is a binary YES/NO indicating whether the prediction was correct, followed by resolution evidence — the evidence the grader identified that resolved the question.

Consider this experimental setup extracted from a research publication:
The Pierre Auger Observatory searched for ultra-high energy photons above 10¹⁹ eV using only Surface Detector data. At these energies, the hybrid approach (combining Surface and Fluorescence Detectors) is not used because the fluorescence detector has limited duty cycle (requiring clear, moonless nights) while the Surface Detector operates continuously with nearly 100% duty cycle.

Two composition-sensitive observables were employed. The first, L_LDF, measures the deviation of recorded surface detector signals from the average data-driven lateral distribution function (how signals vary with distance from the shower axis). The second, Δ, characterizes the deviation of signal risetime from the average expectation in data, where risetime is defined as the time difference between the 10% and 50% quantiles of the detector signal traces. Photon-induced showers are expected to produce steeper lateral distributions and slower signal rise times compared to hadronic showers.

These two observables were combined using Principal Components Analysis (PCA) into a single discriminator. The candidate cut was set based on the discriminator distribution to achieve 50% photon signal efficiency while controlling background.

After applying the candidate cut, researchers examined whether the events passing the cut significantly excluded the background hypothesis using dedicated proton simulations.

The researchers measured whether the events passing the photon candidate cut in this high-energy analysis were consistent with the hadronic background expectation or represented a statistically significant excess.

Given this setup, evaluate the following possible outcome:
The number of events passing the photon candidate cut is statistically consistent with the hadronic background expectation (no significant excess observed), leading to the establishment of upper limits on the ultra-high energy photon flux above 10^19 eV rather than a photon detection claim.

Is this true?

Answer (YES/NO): YES